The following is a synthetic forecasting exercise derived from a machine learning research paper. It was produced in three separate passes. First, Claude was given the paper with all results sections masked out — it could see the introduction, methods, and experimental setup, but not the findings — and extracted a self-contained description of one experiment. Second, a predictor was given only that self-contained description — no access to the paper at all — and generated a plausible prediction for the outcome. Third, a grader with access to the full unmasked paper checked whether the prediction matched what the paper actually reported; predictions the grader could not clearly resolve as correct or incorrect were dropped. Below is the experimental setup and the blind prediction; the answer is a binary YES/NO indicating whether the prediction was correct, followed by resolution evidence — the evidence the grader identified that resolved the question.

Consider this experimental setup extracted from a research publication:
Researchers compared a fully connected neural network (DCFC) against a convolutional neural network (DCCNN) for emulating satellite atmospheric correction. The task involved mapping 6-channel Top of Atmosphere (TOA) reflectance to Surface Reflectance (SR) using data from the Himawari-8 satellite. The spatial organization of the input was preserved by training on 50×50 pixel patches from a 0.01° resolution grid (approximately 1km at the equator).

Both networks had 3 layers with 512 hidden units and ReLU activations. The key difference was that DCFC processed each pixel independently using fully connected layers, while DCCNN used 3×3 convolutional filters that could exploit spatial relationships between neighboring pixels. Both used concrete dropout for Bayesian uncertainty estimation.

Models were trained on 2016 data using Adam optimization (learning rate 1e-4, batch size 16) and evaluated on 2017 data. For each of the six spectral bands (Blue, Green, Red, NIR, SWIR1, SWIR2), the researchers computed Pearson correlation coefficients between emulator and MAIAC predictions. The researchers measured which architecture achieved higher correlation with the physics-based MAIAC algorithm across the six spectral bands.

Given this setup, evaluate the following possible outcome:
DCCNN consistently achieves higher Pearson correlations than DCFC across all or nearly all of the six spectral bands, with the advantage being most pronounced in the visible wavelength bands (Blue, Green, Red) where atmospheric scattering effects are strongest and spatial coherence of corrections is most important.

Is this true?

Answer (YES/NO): NO